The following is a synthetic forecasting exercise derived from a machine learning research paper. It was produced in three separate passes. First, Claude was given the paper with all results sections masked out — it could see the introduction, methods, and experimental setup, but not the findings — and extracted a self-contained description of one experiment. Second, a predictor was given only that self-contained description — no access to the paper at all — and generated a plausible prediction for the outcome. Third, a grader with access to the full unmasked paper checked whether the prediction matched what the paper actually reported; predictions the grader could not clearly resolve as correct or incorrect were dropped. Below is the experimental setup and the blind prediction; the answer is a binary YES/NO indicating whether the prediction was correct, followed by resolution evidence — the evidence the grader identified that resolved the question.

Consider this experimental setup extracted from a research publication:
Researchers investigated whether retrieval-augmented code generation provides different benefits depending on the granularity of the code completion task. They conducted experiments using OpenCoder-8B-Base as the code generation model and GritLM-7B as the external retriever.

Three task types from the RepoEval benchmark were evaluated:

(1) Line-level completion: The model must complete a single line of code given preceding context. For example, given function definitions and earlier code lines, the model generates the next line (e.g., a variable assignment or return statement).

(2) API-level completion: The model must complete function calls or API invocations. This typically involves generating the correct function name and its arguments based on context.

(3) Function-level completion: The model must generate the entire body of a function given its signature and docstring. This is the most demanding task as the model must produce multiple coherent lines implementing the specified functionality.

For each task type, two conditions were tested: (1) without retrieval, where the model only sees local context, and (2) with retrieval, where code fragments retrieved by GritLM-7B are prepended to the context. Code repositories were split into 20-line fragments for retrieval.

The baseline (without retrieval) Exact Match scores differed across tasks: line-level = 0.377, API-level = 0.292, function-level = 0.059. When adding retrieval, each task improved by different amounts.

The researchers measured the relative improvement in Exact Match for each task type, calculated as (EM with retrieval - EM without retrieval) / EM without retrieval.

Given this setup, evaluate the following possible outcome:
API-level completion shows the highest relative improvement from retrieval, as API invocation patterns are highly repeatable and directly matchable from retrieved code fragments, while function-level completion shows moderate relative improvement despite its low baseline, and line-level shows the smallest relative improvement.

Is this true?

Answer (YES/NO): NO